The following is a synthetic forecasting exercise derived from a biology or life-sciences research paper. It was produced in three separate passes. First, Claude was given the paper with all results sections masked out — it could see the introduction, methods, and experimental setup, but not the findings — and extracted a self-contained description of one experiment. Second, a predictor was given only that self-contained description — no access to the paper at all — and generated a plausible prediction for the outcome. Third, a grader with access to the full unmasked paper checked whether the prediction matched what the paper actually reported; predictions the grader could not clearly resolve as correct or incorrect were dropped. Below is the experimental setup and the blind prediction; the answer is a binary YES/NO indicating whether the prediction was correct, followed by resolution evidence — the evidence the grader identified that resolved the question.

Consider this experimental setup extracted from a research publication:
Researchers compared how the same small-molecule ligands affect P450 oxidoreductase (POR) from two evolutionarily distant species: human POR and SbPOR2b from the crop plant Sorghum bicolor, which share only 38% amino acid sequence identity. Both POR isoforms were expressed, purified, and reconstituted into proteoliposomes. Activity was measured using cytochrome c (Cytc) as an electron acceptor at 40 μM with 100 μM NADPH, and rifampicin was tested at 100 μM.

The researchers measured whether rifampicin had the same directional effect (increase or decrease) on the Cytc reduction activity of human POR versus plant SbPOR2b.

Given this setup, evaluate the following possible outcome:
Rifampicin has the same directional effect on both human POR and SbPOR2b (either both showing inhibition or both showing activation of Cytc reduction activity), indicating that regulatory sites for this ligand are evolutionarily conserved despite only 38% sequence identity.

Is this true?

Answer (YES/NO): NO